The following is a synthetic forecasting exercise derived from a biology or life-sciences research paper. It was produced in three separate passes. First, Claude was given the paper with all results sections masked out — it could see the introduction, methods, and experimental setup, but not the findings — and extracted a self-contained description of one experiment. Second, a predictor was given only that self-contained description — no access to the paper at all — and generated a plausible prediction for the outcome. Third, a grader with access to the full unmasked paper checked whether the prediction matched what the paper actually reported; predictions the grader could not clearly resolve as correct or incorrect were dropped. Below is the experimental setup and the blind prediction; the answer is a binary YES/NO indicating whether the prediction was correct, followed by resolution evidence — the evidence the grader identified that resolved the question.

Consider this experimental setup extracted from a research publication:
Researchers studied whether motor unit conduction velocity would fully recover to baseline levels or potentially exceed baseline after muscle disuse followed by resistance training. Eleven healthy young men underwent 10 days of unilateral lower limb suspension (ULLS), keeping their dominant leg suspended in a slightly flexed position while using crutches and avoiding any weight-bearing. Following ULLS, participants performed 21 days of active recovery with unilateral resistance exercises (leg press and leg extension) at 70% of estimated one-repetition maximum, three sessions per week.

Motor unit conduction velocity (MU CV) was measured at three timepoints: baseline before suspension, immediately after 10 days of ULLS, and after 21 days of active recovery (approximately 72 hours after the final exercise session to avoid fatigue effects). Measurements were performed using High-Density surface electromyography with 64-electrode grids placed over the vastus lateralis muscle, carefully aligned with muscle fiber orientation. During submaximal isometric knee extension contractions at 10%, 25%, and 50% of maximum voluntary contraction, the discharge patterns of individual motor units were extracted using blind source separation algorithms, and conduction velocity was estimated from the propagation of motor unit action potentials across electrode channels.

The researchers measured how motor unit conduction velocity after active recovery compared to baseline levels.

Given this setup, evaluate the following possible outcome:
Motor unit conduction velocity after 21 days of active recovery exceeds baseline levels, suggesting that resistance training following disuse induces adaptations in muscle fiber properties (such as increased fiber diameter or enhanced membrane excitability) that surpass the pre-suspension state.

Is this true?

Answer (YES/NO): YES